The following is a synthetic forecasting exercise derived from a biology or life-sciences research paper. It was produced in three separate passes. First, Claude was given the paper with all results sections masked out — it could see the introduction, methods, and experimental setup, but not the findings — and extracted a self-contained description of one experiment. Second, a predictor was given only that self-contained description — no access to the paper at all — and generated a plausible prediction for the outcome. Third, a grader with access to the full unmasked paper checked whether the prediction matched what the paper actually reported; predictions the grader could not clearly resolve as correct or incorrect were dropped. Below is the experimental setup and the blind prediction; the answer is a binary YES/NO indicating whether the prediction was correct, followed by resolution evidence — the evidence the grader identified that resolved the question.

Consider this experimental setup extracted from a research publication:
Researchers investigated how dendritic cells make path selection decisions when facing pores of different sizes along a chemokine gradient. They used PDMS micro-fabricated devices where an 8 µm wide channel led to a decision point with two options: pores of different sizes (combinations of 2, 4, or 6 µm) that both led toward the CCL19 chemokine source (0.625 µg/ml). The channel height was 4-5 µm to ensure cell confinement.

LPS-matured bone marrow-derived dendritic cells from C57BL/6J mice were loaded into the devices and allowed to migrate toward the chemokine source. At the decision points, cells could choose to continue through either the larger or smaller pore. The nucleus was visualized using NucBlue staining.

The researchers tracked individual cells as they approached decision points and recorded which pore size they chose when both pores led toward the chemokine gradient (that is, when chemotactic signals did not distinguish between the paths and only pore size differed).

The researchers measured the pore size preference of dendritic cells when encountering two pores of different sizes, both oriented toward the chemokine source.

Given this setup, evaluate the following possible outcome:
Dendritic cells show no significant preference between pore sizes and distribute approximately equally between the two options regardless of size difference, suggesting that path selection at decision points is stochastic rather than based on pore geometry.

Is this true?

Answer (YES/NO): NO